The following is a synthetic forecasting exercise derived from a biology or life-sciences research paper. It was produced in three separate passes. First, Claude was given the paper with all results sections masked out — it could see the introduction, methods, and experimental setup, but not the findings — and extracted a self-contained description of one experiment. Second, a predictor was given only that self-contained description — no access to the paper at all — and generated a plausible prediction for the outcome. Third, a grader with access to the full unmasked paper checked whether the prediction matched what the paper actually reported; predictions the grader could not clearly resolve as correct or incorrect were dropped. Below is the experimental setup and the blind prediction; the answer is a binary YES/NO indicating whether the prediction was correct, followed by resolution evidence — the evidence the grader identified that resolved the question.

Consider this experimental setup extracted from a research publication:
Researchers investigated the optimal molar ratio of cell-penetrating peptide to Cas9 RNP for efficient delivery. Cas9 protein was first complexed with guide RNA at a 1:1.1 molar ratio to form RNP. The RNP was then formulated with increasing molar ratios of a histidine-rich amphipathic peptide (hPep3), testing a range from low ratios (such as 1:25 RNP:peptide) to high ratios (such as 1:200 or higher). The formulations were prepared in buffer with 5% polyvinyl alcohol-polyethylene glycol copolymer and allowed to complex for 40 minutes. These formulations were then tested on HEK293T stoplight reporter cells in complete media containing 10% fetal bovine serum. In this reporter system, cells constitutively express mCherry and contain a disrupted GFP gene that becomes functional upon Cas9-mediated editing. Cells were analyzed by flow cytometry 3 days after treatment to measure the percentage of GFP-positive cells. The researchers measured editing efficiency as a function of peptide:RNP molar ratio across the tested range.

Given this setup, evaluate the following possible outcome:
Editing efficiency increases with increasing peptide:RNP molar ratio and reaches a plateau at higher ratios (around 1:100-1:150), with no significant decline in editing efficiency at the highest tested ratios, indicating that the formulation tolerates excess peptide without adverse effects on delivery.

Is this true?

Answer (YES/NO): NO